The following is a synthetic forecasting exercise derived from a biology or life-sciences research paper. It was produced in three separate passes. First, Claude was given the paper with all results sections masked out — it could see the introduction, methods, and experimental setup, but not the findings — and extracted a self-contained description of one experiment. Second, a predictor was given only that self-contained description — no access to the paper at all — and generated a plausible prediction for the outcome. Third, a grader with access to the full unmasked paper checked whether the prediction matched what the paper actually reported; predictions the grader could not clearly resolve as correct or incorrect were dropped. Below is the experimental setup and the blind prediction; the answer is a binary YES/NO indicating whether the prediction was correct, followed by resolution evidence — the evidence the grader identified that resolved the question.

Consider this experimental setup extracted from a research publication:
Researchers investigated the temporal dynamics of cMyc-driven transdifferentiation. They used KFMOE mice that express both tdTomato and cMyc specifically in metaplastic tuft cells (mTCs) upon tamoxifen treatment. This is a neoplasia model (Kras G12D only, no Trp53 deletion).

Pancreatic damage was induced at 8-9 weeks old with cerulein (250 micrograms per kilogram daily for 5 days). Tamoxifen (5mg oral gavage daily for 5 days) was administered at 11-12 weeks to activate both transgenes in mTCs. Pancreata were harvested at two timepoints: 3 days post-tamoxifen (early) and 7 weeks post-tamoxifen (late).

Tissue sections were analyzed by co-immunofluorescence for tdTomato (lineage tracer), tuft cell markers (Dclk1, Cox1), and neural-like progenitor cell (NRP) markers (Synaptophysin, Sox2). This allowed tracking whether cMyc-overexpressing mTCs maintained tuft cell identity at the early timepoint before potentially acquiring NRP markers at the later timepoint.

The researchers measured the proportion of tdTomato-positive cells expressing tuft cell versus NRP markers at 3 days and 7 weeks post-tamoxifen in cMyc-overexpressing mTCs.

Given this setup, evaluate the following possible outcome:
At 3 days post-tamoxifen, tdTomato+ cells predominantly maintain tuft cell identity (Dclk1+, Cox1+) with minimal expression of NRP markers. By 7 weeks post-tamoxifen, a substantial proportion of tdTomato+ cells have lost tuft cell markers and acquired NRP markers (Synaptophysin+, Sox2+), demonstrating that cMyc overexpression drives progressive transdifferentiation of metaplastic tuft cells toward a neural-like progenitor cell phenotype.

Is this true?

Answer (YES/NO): NO